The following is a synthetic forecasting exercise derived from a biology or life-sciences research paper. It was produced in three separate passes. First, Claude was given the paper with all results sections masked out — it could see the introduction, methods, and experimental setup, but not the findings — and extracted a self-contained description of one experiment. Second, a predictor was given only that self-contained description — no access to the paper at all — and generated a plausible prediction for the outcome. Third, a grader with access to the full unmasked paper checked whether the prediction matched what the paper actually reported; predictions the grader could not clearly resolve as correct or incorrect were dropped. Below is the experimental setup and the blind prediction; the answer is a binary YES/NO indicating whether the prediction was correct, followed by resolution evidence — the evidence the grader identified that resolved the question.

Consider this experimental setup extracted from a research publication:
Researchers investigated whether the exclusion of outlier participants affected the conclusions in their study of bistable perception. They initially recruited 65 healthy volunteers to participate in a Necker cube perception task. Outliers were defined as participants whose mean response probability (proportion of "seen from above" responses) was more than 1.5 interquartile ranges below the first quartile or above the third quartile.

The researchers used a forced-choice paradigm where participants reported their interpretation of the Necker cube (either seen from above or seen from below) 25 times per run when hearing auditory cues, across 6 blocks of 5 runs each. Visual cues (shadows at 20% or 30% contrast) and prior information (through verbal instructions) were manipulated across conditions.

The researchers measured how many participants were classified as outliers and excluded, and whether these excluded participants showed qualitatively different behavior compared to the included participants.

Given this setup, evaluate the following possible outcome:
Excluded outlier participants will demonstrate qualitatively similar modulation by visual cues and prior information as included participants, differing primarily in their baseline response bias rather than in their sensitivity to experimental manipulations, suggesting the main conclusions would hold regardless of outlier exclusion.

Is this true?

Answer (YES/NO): NO